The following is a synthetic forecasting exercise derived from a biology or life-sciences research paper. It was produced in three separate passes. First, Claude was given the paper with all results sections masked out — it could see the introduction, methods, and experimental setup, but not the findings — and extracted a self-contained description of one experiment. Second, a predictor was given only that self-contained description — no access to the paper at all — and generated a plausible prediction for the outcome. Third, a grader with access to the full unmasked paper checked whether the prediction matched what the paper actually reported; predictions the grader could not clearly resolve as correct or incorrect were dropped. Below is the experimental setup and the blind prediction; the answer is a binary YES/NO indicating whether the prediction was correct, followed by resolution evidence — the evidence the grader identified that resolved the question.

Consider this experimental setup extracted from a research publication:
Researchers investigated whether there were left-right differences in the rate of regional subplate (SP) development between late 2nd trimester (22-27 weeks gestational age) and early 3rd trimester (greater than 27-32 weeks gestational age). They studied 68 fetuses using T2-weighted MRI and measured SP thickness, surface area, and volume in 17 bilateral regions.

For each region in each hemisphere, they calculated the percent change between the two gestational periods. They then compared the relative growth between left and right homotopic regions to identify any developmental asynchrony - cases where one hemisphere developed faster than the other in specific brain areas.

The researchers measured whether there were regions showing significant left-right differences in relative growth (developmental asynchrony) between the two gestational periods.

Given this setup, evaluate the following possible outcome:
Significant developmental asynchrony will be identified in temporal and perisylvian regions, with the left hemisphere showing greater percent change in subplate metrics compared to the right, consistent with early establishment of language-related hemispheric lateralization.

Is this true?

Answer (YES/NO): NO